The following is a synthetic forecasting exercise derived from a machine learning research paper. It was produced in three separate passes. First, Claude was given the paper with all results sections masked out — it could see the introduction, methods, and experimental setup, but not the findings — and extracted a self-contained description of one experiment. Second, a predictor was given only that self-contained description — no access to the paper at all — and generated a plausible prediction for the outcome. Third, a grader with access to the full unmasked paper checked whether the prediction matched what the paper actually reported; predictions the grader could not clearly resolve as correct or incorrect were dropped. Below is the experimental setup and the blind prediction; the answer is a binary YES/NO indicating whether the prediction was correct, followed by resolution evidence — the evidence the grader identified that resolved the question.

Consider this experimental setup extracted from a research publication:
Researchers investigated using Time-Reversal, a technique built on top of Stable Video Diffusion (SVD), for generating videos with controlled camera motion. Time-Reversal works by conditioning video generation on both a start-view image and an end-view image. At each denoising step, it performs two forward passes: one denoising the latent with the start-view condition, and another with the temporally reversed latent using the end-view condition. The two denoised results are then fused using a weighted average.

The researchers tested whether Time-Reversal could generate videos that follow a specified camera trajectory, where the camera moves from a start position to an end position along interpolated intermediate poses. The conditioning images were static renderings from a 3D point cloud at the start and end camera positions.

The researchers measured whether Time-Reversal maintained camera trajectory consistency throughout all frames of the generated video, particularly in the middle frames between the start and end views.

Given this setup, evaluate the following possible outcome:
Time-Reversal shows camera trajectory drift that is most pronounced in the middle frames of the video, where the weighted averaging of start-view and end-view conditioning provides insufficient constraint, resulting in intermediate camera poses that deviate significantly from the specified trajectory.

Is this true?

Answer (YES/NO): YES